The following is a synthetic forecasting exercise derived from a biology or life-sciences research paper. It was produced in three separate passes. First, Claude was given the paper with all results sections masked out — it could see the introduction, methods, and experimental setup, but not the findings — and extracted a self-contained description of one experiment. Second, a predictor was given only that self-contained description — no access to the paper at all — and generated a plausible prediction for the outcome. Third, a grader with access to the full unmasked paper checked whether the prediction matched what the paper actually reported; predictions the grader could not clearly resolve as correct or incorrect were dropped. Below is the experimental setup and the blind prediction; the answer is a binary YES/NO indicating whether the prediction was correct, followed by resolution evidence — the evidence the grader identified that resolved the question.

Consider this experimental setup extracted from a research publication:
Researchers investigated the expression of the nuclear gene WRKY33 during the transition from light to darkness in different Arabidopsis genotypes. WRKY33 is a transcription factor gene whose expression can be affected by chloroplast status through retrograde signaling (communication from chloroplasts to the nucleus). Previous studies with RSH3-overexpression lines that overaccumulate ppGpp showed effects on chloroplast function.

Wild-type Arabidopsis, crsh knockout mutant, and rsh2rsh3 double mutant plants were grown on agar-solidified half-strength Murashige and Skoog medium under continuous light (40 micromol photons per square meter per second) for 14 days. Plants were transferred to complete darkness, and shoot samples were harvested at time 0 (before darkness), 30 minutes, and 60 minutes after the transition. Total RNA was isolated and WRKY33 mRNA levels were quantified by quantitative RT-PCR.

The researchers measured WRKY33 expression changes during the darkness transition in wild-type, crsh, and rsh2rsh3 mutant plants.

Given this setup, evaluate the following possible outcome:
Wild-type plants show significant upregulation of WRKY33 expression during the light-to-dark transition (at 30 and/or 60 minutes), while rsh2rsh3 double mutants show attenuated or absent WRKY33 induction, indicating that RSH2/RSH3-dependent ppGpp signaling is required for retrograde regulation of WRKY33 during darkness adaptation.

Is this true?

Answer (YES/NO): NO